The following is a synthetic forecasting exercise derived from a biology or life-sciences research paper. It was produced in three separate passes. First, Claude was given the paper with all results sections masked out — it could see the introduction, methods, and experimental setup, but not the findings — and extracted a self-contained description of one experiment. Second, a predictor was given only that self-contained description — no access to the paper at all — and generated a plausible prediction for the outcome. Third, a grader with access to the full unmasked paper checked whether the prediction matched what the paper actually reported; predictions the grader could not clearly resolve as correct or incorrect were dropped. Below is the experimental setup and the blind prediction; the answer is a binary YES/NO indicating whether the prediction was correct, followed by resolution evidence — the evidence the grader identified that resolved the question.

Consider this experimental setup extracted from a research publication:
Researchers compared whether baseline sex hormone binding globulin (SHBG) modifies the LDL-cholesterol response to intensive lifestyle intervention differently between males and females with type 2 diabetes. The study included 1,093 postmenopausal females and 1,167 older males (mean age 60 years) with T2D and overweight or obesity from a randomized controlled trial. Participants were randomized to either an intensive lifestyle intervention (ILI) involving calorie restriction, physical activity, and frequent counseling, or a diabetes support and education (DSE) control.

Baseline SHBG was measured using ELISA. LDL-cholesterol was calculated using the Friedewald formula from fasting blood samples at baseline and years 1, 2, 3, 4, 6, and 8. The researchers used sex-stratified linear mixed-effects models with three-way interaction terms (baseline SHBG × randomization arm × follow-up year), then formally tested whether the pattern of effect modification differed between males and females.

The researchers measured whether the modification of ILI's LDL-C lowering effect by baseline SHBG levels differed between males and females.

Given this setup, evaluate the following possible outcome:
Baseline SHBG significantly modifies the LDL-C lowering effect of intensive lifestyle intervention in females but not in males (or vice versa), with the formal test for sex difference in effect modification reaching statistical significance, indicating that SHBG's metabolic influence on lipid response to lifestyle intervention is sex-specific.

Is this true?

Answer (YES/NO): YES